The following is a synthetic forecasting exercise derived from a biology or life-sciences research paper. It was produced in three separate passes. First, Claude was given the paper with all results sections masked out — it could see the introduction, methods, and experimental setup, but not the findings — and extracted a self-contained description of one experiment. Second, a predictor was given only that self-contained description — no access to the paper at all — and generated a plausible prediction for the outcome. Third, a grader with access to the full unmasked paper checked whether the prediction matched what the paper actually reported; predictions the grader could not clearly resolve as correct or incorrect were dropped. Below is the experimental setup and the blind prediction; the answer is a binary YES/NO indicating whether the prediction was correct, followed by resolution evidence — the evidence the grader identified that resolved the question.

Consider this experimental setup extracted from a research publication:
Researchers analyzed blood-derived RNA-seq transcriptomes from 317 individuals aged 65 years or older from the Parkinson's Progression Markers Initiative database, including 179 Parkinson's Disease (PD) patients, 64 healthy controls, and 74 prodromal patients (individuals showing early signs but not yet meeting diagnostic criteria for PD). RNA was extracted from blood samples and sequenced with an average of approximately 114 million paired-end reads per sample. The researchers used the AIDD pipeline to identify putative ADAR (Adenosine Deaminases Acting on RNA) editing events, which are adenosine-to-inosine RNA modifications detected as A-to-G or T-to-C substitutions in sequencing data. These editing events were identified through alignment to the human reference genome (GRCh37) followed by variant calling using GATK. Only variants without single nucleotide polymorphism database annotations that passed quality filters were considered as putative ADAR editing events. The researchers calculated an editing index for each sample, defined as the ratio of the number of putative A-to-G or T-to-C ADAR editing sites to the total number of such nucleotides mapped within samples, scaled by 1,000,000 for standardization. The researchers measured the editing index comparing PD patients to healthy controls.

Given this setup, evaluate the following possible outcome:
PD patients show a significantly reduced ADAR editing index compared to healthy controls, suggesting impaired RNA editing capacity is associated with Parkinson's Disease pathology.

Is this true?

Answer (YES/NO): NO